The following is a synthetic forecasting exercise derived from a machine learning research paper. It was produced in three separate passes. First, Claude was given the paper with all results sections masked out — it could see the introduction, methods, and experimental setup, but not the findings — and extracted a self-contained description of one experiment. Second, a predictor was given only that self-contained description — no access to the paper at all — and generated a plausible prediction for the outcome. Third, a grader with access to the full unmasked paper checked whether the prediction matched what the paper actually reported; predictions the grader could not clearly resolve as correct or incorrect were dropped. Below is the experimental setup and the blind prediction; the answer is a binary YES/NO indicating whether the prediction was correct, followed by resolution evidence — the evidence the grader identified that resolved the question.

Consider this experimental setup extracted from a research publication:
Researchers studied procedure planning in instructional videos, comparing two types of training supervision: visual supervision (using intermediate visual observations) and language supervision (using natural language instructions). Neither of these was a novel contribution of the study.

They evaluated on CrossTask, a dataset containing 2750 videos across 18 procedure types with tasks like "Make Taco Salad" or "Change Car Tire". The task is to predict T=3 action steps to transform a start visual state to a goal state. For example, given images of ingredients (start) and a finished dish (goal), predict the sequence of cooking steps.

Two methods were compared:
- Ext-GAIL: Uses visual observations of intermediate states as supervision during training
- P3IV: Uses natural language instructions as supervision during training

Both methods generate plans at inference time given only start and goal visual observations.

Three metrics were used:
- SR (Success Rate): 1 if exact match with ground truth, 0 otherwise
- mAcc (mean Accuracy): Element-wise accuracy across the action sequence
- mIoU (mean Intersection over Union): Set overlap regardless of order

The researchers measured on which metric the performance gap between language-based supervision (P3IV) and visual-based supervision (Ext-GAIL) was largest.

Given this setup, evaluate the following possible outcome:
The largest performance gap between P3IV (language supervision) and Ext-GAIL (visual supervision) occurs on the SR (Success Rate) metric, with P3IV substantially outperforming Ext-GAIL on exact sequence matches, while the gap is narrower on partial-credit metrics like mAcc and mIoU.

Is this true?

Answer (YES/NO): NO